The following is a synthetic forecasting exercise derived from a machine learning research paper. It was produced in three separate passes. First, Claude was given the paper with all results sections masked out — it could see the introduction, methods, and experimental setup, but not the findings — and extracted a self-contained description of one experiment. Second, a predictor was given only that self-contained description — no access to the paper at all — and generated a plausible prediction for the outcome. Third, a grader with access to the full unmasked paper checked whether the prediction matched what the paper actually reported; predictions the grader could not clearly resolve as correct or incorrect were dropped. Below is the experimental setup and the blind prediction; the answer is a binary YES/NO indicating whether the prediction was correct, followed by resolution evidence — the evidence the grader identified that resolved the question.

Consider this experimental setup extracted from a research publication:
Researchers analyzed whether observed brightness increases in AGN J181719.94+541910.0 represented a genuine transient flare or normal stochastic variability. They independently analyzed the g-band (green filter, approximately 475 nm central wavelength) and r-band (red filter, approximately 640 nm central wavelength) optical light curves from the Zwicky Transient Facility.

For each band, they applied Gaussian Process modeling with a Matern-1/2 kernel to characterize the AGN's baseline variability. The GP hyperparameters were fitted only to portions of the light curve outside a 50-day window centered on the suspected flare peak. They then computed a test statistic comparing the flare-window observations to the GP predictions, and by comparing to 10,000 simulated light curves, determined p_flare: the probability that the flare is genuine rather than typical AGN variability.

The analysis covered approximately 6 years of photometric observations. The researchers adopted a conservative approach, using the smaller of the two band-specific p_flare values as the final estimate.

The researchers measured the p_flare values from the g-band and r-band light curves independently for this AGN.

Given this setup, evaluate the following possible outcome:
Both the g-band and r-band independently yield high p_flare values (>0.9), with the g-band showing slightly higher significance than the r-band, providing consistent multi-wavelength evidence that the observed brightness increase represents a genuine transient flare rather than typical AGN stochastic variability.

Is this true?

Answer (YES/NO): NO